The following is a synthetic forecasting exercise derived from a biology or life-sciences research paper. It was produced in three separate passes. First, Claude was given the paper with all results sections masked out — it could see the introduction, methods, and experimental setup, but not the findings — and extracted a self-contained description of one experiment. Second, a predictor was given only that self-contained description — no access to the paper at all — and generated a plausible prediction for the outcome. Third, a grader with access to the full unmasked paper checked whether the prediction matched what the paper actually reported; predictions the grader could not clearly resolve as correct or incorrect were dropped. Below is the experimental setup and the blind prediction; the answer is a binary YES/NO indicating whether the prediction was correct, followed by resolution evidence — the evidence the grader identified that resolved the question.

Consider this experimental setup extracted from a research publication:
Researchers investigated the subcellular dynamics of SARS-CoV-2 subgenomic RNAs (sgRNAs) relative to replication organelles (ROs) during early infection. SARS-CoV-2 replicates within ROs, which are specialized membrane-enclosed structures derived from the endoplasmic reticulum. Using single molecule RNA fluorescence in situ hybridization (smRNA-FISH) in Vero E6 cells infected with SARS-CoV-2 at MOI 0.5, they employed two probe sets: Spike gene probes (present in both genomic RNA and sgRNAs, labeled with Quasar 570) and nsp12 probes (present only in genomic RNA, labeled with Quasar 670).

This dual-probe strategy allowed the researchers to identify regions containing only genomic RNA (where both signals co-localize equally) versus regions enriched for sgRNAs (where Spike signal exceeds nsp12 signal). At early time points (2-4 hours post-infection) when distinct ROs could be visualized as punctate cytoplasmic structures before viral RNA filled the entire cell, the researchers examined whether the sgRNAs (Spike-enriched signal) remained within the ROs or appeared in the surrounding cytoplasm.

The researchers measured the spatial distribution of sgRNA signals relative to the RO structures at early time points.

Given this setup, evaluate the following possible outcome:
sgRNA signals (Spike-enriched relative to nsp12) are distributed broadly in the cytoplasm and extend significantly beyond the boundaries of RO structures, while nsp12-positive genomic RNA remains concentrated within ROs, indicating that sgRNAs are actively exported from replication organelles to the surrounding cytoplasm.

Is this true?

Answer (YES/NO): YES